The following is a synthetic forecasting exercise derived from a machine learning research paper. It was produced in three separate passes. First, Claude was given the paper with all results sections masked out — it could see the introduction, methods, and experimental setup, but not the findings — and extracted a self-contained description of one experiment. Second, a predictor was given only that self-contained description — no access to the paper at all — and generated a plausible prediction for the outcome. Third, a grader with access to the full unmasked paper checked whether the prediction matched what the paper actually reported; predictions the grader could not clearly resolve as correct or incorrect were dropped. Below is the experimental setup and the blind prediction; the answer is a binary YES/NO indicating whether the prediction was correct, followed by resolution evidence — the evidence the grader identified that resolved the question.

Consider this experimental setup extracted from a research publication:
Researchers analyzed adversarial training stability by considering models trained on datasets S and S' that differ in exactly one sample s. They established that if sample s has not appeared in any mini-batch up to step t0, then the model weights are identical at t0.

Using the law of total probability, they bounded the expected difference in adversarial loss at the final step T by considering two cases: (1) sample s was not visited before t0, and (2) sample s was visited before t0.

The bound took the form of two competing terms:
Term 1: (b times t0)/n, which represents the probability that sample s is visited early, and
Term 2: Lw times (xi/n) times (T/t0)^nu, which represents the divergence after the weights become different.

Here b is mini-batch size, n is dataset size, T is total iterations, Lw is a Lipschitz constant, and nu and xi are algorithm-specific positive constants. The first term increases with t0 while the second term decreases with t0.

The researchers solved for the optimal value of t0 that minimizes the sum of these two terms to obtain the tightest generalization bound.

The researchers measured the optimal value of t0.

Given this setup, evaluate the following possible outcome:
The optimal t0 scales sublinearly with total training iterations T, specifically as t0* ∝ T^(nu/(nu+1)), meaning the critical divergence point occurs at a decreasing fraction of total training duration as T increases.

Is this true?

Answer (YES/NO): YES